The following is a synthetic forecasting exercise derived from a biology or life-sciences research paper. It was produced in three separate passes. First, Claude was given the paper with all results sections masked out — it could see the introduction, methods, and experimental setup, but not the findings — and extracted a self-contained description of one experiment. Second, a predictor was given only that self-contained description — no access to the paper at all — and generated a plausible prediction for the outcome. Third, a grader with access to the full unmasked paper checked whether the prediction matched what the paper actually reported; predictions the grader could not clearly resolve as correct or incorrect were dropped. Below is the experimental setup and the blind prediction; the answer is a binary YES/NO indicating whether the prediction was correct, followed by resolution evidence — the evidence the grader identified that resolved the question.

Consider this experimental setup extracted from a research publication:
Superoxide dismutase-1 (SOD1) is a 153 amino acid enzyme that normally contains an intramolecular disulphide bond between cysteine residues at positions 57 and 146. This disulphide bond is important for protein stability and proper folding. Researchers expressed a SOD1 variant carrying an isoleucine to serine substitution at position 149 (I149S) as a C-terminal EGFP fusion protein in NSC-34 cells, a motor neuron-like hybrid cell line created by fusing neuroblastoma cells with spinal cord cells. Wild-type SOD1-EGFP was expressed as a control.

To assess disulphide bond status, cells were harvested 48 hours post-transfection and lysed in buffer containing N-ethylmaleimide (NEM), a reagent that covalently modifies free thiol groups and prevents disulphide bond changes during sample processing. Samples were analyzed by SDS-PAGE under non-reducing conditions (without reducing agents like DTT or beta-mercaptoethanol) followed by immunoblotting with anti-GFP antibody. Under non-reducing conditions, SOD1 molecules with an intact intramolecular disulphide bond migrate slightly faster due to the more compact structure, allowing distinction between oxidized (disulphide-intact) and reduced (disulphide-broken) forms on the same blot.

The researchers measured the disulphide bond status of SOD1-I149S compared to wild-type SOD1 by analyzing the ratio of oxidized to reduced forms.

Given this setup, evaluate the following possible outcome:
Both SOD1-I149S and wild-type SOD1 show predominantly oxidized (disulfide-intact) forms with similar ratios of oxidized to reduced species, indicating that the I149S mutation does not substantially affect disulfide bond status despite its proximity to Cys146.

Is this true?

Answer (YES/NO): NO